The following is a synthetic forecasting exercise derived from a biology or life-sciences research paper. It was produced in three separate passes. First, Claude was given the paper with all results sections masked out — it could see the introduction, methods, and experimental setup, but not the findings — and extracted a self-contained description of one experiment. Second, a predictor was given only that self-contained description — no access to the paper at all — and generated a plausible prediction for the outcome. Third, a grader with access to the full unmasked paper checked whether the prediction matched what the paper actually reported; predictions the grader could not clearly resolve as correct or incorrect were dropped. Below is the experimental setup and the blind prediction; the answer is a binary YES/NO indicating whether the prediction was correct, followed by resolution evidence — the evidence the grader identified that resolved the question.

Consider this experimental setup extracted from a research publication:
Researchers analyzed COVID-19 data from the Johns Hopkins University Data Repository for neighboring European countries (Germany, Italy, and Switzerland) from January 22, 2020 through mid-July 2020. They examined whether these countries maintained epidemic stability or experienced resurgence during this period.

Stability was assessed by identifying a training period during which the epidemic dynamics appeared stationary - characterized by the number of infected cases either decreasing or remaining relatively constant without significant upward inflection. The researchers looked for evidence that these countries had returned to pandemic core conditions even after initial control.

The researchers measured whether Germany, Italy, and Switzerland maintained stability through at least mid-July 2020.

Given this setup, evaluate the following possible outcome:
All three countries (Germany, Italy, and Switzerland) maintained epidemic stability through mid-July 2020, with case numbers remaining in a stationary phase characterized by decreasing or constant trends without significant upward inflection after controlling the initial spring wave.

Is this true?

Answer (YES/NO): YES